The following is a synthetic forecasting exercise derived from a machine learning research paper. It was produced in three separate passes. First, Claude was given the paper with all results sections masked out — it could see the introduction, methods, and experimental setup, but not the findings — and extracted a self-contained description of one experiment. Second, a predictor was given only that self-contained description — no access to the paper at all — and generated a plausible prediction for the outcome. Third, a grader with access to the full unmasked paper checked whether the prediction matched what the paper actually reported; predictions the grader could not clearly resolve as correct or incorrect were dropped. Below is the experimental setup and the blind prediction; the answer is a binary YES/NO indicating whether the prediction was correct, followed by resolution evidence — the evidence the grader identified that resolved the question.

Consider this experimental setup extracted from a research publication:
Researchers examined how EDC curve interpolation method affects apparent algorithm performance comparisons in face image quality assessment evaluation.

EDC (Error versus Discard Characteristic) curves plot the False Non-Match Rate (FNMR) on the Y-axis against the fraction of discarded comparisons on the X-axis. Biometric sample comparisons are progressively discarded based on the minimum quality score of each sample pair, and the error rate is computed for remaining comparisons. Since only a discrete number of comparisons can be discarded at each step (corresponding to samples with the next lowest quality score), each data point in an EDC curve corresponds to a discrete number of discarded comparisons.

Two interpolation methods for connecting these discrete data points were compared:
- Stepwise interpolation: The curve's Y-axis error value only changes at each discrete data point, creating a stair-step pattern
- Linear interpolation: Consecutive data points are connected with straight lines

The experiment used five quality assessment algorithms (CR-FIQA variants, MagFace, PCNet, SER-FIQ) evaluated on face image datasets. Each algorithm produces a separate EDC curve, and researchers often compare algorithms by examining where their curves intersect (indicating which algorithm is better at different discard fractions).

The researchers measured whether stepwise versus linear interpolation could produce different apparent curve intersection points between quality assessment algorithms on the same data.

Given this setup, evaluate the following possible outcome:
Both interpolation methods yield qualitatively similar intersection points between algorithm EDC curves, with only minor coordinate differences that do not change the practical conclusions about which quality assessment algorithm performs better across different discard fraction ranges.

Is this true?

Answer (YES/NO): NO